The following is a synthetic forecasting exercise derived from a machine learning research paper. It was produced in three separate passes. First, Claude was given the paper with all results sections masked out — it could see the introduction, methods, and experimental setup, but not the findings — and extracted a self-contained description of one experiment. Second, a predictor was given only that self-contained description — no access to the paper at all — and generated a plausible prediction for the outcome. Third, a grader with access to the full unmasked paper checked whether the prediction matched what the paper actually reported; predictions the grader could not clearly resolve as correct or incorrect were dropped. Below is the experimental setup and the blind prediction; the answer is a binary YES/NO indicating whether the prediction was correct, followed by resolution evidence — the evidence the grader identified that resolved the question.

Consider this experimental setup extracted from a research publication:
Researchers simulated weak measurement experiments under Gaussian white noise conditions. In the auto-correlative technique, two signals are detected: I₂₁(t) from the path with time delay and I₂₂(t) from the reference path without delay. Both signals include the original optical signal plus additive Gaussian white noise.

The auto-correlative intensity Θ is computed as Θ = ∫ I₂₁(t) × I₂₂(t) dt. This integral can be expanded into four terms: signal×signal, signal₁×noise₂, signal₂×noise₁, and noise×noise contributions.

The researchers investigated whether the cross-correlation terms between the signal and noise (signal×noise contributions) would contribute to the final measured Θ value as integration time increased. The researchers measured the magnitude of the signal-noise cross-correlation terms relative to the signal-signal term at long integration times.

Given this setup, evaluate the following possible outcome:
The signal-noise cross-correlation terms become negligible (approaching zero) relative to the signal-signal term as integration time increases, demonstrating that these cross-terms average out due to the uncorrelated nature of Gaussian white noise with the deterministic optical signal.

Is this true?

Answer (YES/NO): YES